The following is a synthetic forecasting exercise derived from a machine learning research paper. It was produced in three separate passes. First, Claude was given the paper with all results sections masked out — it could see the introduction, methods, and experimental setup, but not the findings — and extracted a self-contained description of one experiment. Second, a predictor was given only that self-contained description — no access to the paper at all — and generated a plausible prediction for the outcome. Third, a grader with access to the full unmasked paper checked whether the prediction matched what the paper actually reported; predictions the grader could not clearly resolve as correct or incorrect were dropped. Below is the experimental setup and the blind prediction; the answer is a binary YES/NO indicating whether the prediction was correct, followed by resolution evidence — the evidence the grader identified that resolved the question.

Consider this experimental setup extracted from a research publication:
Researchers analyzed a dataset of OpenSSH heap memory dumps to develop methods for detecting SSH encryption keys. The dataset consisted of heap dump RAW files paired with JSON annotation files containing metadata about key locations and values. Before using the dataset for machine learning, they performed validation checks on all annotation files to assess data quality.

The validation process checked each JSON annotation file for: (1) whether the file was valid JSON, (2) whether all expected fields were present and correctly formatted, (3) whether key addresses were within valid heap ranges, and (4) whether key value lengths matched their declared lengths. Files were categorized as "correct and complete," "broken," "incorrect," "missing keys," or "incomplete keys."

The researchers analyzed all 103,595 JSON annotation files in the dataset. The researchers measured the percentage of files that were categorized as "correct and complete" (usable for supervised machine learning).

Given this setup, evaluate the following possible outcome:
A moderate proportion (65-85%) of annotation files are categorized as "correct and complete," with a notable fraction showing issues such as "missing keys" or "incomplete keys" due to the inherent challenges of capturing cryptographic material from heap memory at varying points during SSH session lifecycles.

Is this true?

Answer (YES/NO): NO